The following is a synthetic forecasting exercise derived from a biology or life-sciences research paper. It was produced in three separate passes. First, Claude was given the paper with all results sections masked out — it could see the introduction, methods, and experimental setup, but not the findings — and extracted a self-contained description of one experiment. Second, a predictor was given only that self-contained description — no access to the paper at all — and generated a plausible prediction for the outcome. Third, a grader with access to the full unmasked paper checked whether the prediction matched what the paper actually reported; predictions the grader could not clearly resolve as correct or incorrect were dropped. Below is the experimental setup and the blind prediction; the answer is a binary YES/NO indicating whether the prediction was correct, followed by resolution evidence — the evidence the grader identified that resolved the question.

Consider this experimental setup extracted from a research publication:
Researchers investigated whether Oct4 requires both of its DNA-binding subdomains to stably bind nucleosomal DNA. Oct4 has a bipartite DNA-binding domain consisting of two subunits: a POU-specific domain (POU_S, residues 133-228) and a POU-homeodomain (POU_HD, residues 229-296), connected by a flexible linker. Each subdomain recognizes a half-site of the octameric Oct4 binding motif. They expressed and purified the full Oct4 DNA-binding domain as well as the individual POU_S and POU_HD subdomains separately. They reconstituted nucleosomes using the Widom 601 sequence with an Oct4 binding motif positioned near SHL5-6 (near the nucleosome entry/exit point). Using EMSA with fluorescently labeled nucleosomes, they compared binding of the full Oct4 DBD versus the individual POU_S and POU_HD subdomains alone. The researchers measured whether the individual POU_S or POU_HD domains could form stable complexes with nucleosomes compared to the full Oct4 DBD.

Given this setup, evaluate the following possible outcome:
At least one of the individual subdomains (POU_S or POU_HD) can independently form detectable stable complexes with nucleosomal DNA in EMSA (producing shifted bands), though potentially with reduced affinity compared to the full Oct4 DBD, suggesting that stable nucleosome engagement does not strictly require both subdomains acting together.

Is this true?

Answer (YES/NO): NO